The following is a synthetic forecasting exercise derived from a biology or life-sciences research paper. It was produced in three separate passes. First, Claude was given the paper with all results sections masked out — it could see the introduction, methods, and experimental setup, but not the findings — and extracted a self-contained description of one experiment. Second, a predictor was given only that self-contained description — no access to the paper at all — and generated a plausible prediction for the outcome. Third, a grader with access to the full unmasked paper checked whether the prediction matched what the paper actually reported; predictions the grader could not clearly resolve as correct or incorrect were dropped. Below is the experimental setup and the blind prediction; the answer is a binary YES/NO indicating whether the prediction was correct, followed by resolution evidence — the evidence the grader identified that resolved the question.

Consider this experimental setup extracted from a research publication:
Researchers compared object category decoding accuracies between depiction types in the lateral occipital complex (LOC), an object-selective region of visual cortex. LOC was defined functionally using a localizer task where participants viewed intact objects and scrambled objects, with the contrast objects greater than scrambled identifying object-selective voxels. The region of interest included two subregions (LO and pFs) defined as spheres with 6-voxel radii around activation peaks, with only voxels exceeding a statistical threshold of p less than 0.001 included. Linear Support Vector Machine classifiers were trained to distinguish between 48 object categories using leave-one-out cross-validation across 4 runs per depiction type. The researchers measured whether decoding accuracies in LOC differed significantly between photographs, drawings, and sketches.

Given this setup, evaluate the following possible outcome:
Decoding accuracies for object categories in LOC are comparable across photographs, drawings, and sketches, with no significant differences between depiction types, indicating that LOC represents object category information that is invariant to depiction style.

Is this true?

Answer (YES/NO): YES